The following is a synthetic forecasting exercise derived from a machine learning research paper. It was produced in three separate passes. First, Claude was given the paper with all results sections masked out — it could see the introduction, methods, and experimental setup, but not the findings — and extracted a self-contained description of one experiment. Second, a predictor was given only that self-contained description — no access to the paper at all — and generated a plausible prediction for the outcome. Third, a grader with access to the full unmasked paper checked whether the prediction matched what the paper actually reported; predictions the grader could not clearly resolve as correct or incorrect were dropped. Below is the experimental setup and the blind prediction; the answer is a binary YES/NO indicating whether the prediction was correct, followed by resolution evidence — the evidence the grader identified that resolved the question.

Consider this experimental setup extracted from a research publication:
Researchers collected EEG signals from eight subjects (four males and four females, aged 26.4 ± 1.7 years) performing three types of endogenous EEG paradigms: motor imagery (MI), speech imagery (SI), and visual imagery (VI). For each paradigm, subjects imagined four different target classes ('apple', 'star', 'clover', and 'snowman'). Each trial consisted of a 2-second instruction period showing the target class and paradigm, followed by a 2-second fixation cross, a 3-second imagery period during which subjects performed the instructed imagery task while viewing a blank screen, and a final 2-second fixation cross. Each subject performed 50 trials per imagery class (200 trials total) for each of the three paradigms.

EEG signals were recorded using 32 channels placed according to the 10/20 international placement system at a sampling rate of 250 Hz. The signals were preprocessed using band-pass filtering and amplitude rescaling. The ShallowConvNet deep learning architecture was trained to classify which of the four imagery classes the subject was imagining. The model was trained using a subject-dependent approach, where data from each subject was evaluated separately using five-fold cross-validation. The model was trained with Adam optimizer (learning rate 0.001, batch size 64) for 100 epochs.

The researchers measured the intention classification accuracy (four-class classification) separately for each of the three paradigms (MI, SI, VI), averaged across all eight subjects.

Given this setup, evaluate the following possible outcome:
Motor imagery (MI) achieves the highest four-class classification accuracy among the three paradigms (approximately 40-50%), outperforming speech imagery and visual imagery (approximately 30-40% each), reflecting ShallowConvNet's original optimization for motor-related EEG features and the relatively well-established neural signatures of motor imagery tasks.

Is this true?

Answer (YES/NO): NO